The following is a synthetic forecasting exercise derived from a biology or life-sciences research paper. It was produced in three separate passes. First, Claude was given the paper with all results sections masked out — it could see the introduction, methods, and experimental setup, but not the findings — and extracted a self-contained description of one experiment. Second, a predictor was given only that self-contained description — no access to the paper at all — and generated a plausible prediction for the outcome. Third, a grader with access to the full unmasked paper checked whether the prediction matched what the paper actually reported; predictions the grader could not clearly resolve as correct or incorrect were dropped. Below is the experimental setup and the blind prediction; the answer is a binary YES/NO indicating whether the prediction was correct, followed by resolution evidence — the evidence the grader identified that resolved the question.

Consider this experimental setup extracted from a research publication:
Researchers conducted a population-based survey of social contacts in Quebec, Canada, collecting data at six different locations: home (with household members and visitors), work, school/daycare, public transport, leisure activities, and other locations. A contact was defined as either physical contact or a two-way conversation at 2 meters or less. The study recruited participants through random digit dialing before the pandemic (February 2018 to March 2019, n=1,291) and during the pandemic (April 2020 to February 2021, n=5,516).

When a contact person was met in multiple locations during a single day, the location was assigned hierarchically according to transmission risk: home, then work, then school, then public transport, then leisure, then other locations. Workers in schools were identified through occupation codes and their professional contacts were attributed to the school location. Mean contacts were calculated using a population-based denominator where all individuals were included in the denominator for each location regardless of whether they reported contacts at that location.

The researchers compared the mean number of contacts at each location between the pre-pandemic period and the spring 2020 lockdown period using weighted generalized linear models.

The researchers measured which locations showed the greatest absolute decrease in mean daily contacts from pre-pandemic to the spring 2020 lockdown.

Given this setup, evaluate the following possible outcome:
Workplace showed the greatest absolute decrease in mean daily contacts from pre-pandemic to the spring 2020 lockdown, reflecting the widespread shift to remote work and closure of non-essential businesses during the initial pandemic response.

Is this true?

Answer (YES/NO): NO